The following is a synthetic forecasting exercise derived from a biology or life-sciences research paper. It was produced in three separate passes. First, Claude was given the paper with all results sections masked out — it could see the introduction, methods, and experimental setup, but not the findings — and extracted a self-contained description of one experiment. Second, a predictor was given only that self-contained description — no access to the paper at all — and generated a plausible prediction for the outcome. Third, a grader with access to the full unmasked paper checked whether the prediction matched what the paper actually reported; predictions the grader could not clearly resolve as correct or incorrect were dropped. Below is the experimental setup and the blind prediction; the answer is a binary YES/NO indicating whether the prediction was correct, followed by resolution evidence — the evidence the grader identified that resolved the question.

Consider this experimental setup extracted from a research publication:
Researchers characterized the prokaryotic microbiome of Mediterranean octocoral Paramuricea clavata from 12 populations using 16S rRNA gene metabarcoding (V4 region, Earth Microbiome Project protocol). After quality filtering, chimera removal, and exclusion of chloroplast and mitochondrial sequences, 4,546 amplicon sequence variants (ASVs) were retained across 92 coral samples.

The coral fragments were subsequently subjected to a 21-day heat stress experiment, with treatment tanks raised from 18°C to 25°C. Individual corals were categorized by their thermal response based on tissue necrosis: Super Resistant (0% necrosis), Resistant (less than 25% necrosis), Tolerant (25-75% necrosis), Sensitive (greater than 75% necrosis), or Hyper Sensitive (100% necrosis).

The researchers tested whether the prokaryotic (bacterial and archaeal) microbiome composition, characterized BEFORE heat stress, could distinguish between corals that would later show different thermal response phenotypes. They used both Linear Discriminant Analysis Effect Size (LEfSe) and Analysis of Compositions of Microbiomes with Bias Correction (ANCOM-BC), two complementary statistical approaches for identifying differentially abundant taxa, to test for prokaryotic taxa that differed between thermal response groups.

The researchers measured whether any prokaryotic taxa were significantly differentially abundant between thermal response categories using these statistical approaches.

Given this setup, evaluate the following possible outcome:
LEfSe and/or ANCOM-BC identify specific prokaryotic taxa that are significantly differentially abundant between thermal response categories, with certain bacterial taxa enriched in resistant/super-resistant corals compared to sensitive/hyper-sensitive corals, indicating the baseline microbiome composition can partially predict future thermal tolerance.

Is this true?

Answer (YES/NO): NO